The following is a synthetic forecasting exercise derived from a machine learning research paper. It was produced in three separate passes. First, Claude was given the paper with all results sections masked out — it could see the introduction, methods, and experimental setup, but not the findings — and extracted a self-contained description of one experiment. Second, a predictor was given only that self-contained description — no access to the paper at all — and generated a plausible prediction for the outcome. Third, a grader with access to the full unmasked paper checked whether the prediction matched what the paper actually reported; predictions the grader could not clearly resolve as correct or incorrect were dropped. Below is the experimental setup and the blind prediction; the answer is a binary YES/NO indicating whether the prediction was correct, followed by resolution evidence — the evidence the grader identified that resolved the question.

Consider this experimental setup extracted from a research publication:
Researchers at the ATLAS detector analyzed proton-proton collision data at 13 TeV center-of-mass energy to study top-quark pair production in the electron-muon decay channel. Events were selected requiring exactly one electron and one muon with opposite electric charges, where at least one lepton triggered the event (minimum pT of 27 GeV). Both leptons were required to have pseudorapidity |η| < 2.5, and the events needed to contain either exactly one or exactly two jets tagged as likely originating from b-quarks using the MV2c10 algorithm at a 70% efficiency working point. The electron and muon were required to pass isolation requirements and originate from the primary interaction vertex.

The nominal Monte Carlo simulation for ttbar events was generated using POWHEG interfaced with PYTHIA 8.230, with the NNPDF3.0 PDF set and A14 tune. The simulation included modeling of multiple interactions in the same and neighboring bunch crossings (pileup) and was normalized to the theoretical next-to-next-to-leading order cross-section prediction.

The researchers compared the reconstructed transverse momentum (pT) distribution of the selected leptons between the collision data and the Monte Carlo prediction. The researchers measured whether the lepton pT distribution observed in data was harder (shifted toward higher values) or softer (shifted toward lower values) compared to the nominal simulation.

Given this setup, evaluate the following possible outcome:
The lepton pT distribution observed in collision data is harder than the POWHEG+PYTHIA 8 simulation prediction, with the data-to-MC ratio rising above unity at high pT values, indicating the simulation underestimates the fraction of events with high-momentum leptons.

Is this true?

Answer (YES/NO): NO